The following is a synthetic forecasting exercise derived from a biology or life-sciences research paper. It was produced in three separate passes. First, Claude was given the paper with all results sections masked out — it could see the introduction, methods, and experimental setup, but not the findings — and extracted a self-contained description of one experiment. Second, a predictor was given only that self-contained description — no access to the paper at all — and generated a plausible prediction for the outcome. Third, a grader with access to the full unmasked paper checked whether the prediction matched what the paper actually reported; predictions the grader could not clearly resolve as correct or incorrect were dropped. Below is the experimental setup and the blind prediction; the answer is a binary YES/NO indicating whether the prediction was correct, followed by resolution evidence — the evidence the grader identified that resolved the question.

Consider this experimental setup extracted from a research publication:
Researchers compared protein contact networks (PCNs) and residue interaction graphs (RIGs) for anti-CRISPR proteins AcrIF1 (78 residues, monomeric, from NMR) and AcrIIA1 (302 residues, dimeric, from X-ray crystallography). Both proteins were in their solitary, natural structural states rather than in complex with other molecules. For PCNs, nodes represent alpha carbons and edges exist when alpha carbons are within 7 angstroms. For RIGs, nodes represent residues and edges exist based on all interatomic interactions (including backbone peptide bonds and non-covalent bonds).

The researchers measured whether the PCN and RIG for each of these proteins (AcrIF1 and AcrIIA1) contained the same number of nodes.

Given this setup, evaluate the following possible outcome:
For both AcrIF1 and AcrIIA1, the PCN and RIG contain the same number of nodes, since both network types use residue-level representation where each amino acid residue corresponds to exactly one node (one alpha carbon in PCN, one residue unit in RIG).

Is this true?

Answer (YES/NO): YES